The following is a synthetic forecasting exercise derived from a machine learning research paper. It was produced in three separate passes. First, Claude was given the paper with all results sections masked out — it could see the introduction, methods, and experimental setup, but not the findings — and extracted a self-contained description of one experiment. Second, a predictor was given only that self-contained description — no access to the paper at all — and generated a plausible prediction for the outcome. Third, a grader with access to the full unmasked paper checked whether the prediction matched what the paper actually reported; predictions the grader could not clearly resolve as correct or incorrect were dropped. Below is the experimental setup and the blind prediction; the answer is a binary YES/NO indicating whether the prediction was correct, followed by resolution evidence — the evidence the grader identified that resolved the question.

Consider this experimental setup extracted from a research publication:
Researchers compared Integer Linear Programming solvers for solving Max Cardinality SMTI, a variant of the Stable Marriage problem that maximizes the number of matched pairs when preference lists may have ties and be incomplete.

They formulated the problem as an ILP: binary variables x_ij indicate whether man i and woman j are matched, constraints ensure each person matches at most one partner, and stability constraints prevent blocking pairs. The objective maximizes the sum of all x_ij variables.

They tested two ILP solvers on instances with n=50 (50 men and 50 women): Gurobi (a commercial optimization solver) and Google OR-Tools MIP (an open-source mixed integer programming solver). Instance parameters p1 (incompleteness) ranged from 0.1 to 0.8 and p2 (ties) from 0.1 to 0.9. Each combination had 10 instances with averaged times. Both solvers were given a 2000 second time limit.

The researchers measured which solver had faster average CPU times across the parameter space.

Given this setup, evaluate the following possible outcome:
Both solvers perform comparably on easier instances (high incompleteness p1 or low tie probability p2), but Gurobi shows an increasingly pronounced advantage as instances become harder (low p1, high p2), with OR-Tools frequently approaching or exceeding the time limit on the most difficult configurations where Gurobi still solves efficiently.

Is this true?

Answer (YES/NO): NO